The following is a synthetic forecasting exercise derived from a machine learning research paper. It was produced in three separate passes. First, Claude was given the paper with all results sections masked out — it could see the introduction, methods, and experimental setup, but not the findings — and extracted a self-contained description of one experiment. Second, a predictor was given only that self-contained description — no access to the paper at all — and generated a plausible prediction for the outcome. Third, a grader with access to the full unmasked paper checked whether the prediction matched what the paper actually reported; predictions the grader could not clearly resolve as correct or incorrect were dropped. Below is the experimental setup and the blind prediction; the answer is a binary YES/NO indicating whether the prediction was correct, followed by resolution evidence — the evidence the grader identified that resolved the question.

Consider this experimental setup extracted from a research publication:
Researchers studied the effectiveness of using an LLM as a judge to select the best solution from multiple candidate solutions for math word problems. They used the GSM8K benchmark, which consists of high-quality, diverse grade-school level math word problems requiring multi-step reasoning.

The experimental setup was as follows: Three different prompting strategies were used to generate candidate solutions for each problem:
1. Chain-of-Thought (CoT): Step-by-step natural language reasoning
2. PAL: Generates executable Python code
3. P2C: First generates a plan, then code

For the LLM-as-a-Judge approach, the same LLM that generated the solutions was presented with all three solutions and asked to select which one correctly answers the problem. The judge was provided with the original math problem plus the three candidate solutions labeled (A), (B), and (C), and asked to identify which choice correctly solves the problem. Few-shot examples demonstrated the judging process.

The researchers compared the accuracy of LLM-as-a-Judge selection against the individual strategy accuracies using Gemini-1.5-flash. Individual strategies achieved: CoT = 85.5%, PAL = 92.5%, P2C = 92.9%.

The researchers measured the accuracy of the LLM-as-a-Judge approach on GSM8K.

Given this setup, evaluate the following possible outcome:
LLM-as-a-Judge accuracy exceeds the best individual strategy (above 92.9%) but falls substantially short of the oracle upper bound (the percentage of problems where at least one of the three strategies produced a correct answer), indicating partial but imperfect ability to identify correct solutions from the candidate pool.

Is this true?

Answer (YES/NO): NO